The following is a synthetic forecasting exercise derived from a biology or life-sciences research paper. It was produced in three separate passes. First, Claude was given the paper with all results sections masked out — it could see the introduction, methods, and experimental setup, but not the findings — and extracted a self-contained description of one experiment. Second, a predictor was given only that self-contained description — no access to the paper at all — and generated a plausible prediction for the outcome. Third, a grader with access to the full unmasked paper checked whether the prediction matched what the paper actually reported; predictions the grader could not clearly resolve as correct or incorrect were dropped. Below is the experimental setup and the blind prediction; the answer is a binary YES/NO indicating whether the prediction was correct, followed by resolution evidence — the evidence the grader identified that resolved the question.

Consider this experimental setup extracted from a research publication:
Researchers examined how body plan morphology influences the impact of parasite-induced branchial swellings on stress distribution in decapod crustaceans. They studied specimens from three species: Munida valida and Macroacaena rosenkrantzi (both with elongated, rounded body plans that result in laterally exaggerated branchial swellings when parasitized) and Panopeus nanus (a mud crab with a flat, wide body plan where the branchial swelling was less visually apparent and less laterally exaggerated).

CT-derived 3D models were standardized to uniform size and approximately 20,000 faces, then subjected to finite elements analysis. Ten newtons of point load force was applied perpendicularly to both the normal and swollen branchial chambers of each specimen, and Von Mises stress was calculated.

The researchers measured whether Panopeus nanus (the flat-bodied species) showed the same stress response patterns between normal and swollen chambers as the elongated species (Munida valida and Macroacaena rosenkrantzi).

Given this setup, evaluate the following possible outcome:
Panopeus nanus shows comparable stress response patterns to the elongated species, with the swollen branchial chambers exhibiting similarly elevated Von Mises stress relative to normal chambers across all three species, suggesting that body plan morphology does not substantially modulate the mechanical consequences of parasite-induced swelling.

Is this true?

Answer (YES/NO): NO